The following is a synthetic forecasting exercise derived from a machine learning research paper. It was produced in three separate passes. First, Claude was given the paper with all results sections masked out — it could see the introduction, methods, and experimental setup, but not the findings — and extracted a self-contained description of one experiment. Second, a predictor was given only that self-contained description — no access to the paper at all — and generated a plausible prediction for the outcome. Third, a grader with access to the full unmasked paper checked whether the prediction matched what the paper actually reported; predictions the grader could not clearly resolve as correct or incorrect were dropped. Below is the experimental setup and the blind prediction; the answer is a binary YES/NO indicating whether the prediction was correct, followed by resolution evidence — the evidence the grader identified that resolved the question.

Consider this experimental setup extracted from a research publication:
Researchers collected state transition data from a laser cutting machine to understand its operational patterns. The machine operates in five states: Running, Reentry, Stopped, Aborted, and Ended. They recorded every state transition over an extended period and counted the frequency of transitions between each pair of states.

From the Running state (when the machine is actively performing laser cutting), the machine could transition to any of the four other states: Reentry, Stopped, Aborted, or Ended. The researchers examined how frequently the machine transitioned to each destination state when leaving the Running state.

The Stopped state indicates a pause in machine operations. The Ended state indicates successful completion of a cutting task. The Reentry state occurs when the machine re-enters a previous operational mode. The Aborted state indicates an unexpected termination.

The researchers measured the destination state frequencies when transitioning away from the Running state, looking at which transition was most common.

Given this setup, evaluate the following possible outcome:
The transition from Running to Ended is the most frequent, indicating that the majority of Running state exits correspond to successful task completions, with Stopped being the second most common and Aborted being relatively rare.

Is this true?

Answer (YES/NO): NO